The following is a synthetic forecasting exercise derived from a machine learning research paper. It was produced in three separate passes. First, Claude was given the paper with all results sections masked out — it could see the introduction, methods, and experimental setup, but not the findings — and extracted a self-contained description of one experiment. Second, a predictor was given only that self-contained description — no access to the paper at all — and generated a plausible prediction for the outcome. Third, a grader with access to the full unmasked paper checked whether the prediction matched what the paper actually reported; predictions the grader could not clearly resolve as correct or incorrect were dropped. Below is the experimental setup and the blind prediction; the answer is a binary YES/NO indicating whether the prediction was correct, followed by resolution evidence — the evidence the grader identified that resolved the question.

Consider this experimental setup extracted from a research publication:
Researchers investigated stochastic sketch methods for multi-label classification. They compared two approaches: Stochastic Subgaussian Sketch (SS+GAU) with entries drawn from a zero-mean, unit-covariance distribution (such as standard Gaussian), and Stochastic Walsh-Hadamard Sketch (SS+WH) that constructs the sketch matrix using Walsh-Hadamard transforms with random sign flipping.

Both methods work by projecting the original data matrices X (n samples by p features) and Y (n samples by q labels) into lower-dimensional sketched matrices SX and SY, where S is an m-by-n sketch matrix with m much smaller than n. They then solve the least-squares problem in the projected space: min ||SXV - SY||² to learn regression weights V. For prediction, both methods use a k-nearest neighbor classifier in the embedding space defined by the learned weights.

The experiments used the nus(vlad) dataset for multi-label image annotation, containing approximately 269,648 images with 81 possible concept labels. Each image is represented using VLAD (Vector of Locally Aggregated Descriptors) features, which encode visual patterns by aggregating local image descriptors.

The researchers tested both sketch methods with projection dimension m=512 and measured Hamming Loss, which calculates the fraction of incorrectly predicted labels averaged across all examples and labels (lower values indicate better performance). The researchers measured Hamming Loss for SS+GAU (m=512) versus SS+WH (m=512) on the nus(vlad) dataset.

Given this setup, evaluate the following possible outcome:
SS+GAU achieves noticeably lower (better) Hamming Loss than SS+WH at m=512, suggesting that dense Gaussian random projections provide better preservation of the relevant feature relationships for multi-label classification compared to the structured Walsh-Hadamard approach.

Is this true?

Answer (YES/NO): YES